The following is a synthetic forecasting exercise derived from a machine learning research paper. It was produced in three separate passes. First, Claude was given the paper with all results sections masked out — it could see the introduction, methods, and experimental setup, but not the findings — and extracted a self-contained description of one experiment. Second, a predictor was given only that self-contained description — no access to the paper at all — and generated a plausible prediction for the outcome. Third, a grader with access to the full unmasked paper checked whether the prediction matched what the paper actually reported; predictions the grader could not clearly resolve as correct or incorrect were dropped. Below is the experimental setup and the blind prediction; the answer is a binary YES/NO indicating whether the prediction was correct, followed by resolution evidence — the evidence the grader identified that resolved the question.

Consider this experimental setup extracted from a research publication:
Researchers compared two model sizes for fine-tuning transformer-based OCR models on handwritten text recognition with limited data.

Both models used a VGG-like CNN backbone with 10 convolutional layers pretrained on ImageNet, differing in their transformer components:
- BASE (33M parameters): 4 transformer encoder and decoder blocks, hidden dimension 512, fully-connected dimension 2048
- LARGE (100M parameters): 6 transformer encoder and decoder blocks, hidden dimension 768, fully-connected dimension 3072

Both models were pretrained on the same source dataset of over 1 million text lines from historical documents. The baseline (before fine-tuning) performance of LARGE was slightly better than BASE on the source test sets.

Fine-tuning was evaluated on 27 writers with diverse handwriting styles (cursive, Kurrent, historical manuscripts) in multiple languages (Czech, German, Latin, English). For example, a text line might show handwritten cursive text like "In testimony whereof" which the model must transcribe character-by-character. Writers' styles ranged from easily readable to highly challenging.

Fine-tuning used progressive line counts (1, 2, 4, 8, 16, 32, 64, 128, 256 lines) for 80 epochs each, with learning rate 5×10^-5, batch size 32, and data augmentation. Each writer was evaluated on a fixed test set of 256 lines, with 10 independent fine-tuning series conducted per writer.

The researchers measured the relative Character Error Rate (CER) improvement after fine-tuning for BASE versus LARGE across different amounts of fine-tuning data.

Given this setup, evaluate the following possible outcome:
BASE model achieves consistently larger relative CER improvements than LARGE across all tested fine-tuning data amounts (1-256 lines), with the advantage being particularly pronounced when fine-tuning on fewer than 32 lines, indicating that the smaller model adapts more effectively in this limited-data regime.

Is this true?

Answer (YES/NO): NO